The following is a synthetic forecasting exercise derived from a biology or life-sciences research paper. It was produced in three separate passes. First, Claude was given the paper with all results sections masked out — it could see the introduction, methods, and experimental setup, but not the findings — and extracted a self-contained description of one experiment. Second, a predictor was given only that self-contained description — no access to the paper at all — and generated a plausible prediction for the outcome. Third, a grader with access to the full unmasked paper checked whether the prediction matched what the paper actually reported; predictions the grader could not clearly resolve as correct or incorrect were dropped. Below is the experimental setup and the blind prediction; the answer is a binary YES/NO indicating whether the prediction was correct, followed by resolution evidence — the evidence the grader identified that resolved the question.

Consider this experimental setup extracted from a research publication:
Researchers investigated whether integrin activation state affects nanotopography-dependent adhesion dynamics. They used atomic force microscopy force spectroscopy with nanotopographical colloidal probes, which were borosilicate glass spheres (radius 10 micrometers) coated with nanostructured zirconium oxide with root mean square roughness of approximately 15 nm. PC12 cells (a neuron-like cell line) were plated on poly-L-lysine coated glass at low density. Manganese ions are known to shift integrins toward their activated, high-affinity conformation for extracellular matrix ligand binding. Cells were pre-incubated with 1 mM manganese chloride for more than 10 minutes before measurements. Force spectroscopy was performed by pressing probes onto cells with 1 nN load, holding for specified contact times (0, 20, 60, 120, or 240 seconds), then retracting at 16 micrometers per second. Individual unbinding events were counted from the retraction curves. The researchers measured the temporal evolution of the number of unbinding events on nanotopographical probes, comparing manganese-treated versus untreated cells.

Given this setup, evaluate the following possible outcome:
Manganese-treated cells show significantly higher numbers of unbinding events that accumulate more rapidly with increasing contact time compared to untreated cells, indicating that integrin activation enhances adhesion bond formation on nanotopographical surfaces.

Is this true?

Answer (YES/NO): NO